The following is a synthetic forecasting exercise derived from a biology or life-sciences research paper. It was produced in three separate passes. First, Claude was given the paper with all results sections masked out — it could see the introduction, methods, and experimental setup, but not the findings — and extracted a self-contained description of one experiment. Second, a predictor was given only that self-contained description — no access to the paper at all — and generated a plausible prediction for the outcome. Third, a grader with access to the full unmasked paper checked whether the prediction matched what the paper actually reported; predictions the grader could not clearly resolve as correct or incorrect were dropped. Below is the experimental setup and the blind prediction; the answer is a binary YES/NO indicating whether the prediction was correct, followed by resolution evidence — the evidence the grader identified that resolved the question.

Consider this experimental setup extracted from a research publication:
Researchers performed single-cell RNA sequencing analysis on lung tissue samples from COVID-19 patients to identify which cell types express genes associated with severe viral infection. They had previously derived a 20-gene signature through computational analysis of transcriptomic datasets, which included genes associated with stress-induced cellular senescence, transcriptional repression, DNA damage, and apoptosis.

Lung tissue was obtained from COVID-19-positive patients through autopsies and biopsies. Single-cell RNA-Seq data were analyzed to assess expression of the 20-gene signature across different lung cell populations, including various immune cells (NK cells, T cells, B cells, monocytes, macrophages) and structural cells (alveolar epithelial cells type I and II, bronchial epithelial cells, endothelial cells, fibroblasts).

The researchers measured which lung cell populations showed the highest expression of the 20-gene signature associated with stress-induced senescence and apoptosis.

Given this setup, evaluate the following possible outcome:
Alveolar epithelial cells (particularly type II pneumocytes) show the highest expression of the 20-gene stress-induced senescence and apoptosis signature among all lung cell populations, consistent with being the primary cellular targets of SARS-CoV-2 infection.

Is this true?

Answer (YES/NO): NO